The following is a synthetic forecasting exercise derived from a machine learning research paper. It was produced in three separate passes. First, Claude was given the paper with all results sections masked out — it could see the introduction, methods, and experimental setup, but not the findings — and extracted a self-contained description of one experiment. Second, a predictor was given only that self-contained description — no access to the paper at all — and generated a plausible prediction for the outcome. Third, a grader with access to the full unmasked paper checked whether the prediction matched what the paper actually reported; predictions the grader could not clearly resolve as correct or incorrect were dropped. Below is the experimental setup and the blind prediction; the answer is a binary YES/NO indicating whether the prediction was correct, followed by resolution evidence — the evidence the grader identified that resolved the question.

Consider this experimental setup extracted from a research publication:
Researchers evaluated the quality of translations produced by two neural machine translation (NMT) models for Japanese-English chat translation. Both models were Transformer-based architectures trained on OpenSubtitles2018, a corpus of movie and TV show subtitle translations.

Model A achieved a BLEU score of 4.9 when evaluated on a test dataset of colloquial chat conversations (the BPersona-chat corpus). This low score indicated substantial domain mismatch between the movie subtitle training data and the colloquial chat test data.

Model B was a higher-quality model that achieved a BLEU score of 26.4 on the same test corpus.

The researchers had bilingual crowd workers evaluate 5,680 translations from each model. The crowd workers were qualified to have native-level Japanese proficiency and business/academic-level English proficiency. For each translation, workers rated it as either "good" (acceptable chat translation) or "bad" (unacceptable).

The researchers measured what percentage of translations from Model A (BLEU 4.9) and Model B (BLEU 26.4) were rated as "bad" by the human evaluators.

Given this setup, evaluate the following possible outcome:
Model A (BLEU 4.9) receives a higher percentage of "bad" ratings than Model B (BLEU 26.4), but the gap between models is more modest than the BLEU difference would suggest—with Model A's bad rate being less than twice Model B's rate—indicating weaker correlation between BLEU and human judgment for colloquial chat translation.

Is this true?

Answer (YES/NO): NO